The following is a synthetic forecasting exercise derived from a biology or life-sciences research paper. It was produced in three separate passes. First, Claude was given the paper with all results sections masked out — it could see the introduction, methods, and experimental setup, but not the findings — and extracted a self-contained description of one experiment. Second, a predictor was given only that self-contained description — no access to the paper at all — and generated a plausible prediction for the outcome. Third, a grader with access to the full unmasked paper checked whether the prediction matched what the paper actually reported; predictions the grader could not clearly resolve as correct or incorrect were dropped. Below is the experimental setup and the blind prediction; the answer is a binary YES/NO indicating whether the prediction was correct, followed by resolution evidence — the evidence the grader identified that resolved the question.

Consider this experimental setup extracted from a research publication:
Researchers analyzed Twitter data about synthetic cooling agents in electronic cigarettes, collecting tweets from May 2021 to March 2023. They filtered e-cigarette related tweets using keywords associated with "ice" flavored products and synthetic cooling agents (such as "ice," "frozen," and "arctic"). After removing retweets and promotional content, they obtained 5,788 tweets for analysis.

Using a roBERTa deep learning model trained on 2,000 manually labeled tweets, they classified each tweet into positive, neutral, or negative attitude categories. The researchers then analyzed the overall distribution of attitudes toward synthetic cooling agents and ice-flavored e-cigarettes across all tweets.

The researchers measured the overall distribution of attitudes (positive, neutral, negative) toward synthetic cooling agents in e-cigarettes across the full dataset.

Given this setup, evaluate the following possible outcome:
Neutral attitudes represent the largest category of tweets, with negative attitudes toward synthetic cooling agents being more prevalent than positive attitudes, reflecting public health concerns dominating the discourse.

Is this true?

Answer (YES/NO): NO